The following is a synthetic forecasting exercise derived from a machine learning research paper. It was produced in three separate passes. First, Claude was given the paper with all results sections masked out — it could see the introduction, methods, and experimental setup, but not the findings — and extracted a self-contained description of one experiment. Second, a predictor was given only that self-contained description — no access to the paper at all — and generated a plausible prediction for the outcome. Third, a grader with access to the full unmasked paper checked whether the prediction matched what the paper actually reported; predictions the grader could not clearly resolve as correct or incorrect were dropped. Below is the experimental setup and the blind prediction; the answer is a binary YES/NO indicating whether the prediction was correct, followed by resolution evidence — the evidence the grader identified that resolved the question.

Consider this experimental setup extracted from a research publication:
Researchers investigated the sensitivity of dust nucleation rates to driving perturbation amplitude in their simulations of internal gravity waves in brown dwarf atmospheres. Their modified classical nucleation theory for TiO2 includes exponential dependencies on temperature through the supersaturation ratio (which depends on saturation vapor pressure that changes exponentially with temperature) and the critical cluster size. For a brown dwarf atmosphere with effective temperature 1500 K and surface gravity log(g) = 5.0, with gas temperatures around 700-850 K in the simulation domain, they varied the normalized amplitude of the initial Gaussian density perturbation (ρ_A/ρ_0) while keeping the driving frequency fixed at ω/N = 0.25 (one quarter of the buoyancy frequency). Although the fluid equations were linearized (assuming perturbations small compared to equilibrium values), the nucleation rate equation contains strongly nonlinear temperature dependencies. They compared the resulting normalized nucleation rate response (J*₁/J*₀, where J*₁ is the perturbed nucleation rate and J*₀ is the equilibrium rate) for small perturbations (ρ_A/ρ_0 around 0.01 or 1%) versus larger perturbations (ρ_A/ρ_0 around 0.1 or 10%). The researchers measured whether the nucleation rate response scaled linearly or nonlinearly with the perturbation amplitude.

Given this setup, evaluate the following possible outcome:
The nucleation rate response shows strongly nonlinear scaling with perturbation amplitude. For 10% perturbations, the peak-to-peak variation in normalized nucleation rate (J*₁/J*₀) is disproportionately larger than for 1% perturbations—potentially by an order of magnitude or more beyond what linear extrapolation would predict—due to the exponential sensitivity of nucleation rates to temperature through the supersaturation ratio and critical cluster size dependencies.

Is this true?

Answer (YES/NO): YES